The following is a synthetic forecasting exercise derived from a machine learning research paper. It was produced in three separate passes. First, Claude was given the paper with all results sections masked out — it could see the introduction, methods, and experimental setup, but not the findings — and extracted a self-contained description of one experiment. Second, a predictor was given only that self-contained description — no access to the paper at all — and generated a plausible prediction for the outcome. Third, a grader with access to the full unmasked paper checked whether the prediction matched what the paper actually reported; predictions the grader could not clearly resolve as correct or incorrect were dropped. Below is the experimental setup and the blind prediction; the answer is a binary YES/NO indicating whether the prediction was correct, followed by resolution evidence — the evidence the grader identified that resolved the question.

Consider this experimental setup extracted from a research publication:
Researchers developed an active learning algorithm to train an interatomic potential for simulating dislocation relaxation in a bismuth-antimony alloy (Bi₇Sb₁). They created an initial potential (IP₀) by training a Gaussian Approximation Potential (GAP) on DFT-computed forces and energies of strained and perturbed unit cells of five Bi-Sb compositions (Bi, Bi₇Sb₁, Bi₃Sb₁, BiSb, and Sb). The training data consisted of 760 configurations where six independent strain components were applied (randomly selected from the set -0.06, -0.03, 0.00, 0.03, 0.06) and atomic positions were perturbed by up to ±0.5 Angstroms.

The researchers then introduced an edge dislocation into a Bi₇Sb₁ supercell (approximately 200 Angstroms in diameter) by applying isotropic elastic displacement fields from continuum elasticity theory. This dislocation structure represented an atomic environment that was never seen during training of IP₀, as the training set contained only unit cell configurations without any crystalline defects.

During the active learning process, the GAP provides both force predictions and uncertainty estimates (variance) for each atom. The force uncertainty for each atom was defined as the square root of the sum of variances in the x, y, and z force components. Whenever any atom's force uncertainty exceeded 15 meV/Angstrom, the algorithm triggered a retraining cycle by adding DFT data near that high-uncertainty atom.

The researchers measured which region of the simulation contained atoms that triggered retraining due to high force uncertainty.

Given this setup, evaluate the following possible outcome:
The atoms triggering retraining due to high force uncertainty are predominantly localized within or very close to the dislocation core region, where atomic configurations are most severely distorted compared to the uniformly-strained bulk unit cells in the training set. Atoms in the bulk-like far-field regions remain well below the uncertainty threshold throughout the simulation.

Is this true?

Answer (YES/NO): YES